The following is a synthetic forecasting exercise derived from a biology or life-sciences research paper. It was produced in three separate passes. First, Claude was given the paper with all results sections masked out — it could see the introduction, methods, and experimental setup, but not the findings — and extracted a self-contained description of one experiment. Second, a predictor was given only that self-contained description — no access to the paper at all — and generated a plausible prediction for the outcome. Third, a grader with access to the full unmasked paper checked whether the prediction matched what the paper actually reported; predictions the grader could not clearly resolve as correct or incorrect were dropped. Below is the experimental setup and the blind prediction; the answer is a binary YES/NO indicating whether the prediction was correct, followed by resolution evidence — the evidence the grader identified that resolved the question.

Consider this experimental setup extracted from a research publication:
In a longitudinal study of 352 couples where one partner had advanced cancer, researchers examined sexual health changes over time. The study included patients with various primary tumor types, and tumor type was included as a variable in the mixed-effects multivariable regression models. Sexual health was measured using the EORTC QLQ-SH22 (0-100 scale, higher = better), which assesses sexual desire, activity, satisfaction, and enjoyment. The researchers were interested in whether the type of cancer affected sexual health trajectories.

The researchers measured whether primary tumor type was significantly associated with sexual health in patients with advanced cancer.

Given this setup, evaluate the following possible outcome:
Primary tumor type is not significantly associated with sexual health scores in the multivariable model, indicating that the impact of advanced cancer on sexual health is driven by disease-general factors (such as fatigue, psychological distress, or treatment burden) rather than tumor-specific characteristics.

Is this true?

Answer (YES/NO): NO